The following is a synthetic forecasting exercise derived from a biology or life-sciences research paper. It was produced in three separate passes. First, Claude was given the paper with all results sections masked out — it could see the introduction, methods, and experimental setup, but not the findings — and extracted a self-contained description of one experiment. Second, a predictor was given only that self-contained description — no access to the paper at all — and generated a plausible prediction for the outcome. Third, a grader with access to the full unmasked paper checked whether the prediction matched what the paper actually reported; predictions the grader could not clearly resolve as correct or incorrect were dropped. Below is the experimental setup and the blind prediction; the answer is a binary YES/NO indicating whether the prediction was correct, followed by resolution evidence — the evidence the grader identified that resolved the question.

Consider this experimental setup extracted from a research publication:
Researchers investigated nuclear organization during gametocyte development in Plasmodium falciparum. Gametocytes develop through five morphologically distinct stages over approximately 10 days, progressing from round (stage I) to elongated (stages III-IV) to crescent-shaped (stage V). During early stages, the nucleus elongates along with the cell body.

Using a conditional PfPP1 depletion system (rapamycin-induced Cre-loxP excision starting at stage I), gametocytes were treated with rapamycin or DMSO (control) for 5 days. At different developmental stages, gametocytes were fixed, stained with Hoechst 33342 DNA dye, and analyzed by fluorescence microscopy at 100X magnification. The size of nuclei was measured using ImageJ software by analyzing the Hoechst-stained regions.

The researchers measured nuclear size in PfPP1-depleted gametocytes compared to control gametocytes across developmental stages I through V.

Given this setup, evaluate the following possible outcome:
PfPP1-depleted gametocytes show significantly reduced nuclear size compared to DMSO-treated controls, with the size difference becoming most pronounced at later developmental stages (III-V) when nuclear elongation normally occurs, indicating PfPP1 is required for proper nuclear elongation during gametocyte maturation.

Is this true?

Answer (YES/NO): NO